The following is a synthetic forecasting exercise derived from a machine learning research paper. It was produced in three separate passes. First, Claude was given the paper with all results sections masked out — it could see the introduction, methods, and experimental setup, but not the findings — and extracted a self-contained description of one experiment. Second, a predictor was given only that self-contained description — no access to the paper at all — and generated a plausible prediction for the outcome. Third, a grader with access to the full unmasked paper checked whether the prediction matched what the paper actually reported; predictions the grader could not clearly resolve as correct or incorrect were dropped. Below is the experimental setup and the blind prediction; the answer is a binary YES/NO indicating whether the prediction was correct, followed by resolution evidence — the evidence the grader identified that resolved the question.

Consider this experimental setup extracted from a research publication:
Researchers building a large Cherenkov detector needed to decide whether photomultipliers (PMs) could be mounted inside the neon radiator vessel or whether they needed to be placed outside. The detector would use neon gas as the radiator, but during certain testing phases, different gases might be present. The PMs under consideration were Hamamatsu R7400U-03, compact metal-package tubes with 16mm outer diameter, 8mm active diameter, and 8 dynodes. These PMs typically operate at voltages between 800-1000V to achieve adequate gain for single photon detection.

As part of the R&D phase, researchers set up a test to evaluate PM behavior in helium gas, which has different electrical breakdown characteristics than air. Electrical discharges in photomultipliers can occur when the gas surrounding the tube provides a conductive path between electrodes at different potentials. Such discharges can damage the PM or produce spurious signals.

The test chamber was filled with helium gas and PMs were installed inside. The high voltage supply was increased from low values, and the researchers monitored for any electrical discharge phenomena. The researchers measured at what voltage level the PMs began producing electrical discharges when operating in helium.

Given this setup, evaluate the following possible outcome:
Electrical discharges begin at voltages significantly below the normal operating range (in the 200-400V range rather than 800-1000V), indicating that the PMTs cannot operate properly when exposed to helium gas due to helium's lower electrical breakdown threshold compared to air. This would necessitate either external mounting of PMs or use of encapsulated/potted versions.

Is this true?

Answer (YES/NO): NO